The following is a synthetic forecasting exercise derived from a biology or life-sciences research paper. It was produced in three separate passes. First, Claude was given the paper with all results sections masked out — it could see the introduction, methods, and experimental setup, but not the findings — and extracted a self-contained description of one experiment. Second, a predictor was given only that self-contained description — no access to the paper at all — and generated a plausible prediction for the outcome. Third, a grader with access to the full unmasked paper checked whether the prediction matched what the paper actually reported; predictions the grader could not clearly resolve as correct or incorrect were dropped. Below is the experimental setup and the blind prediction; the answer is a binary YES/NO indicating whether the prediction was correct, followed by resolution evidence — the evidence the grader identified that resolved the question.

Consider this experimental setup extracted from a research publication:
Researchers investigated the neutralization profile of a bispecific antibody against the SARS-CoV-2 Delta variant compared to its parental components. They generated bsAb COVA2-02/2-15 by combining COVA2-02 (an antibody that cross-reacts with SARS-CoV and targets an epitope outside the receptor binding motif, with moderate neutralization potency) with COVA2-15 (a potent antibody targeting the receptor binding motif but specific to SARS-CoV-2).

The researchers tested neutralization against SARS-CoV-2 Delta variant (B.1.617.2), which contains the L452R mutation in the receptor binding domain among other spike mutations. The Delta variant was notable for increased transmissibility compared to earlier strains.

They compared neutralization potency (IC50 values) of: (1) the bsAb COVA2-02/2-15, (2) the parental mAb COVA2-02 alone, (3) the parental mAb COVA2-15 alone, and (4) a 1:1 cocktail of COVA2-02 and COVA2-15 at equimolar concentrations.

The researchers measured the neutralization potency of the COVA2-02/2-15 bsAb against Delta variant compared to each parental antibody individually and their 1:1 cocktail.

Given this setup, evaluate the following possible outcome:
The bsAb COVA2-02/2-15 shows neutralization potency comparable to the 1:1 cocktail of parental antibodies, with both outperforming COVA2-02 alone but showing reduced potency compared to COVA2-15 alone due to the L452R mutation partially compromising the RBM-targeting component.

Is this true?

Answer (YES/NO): NO